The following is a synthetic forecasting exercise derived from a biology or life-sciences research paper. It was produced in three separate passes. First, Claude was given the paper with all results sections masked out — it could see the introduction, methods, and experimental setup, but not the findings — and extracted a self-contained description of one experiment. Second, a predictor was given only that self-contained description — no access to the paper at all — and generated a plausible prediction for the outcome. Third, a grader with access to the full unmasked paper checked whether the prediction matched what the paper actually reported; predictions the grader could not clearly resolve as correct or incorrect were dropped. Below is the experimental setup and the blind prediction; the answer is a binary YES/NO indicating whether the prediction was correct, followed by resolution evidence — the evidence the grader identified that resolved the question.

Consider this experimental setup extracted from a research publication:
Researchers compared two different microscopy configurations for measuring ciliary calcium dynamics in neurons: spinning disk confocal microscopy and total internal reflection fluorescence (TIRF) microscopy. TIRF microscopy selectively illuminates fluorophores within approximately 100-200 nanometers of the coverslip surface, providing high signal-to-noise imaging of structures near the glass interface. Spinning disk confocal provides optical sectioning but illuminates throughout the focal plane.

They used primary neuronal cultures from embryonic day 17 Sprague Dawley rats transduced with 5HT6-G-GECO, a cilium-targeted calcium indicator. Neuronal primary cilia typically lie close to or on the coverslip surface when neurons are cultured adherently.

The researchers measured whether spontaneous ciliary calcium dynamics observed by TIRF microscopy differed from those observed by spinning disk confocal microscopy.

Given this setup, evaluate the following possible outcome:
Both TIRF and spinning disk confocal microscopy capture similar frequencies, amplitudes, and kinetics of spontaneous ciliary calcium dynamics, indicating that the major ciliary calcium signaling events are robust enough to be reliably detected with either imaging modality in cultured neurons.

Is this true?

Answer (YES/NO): YES